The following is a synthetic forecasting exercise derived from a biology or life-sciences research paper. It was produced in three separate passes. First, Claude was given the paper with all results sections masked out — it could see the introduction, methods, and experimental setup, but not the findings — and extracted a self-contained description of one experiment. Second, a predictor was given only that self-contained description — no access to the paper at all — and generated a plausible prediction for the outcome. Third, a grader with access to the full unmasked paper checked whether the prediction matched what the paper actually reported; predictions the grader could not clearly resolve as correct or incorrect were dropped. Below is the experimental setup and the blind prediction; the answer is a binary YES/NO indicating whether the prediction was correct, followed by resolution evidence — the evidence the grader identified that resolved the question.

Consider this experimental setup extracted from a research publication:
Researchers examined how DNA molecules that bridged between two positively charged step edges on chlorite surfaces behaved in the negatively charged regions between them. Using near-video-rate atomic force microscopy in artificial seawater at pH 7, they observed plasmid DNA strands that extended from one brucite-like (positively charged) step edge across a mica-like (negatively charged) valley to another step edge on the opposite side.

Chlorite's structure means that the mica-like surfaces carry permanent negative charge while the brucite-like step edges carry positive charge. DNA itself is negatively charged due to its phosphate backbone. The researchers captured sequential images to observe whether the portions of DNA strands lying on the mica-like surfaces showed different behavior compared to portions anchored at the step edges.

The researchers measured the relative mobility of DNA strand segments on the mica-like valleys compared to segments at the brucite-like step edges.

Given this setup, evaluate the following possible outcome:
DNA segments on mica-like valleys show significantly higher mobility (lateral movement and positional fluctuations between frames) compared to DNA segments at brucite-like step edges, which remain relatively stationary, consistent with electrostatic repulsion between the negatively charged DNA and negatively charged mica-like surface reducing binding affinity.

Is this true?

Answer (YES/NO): YES